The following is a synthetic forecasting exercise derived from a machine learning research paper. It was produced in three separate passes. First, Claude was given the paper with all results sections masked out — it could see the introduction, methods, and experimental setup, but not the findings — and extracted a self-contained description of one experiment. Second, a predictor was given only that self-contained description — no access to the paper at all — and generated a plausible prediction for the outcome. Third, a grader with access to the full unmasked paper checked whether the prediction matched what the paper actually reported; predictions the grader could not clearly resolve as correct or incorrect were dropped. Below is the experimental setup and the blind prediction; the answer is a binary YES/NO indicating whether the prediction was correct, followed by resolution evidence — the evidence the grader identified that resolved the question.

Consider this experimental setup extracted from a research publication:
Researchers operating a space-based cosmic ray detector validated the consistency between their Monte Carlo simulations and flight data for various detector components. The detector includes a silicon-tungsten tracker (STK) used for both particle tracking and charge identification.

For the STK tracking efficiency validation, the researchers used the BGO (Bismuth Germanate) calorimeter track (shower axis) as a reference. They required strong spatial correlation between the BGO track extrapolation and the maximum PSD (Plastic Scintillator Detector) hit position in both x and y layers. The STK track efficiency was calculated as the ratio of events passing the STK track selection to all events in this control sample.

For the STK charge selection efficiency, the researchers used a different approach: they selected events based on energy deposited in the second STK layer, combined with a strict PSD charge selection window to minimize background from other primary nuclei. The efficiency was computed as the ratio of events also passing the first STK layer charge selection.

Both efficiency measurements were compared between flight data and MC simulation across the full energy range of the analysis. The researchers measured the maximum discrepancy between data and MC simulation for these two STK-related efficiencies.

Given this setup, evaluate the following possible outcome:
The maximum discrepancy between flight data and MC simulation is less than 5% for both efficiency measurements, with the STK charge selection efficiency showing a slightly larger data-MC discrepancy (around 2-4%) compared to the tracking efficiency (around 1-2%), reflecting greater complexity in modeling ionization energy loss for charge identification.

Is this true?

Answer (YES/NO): NO